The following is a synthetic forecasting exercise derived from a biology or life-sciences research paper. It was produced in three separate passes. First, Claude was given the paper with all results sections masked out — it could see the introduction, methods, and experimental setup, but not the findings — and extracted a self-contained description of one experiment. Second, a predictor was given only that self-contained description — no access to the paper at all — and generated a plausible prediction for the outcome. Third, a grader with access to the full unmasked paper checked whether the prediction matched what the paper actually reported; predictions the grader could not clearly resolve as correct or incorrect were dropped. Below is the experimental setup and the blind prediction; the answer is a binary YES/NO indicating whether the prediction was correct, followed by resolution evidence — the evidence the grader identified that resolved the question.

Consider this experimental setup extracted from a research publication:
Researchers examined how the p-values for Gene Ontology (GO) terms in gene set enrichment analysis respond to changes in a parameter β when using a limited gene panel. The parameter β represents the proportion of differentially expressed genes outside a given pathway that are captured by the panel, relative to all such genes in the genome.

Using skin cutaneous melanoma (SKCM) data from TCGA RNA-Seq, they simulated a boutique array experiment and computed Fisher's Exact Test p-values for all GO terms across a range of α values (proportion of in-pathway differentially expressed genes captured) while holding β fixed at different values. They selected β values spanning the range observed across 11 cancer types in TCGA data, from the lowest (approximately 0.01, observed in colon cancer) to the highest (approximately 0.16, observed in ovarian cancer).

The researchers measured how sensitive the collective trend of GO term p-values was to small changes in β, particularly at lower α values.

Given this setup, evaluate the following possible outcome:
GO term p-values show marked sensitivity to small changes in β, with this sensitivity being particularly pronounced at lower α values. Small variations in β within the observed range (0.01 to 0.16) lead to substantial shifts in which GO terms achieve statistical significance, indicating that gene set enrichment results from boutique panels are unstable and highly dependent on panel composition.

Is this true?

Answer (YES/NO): YES